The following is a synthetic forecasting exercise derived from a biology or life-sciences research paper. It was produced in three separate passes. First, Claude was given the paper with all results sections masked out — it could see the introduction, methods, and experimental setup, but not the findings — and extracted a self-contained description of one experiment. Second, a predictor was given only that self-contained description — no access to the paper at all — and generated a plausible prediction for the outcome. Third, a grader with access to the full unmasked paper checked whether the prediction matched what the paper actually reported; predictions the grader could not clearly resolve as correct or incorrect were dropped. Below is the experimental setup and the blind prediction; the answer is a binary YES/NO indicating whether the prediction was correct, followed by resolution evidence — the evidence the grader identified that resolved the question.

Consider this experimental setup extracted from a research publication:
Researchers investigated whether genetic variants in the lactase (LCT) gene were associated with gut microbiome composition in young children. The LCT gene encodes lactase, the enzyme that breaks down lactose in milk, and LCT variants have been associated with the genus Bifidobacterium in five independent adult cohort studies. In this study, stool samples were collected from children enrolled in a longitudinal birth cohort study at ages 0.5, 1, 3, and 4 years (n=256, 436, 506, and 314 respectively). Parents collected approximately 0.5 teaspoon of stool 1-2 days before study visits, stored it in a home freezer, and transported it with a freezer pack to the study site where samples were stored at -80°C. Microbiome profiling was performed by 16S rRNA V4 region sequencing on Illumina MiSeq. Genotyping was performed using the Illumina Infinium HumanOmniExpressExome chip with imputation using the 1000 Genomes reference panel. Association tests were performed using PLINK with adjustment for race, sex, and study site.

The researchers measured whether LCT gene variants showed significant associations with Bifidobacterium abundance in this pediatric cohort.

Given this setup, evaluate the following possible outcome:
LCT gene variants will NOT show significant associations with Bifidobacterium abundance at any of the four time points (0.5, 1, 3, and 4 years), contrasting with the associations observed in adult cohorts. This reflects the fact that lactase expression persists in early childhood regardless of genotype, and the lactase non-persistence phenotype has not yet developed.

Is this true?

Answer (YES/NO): YES